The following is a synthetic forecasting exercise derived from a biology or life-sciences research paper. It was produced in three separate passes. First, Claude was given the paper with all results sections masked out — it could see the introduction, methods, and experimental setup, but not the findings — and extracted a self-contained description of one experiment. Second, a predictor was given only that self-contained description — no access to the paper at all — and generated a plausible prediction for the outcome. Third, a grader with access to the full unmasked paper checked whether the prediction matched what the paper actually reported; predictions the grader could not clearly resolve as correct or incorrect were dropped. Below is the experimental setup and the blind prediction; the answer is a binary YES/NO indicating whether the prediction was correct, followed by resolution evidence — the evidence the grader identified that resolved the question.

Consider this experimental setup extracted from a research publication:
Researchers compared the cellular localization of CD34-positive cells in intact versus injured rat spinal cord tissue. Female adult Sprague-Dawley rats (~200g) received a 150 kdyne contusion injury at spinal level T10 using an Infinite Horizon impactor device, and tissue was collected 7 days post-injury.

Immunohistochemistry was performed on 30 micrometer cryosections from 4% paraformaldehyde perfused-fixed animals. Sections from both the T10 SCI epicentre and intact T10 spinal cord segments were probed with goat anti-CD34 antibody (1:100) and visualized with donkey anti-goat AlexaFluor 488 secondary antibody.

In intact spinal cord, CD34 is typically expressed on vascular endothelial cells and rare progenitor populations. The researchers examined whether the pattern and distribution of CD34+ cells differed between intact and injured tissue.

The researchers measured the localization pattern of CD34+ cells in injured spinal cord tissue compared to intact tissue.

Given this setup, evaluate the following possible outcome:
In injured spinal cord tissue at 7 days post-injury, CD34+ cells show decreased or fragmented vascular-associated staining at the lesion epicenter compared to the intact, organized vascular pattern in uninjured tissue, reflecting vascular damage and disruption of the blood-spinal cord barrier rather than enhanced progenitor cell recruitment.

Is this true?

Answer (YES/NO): NO